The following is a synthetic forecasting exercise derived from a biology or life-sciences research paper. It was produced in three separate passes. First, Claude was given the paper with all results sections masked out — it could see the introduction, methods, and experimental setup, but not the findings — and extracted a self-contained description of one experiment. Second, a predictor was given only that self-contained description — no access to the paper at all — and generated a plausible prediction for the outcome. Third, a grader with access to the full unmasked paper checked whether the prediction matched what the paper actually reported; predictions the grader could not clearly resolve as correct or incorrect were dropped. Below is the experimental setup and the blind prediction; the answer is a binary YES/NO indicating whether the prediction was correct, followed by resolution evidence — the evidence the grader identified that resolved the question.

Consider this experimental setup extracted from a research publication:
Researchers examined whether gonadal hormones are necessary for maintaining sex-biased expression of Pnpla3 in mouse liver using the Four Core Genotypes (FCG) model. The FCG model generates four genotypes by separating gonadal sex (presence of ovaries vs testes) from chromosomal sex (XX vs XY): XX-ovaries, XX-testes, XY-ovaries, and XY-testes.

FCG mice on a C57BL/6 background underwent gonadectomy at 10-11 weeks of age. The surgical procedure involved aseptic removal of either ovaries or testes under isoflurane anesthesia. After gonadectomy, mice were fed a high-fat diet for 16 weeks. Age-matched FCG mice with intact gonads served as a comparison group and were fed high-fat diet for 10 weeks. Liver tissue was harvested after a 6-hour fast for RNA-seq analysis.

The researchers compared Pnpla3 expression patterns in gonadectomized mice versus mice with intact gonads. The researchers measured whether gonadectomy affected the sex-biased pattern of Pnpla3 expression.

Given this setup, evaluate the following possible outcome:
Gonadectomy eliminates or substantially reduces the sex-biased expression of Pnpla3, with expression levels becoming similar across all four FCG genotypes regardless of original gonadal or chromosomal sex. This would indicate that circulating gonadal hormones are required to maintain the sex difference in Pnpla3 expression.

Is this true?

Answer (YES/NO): NO